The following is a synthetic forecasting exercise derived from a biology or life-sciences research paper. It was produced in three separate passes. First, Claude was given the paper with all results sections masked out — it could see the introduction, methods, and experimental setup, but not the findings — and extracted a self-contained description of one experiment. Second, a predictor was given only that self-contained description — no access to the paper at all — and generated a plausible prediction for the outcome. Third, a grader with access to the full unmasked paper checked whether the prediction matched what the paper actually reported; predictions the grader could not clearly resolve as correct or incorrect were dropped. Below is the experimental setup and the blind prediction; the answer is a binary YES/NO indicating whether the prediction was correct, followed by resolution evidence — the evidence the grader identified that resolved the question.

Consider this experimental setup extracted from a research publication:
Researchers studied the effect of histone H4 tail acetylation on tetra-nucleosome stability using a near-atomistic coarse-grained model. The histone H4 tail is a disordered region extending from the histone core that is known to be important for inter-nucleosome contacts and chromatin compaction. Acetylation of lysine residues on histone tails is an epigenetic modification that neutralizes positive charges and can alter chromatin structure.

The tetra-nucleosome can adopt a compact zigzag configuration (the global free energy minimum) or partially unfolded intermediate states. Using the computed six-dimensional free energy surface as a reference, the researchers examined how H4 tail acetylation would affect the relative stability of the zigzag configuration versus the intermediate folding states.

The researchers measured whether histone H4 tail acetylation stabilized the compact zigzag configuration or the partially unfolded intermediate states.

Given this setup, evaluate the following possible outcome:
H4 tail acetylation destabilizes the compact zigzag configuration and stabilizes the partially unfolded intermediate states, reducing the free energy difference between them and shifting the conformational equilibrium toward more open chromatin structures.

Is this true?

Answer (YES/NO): YES